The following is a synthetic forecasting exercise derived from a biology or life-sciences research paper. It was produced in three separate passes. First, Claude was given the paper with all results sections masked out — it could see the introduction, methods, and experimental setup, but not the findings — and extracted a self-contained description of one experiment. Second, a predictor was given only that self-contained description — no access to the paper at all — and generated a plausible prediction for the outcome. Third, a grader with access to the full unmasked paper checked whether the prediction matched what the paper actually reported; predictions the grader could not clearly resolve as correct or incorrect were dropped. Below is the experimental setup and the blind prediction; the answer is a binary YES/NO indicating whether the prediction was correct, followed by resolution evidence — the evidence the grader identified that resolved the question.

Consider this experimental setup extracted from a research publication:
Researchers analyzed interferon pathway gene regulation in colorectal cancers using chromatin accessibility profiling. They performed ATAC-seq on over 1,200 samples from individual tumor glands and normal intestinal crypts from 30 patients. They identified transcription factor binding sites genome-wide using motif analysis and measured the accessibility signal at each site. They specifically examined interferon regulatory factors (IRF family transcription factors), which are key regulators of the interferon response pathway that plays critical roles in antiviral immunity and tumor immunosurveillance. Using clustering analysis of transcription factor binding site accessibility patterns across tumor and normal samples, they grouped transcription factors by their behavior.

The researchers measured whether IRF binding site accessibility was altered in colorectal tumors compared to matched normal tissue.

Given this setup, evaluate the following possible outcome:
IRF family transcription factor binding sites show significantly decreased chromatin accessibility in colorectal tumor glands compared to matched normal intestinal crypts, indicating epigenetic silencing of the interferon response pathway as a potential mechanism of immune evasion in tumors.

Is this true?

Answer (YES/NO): YES